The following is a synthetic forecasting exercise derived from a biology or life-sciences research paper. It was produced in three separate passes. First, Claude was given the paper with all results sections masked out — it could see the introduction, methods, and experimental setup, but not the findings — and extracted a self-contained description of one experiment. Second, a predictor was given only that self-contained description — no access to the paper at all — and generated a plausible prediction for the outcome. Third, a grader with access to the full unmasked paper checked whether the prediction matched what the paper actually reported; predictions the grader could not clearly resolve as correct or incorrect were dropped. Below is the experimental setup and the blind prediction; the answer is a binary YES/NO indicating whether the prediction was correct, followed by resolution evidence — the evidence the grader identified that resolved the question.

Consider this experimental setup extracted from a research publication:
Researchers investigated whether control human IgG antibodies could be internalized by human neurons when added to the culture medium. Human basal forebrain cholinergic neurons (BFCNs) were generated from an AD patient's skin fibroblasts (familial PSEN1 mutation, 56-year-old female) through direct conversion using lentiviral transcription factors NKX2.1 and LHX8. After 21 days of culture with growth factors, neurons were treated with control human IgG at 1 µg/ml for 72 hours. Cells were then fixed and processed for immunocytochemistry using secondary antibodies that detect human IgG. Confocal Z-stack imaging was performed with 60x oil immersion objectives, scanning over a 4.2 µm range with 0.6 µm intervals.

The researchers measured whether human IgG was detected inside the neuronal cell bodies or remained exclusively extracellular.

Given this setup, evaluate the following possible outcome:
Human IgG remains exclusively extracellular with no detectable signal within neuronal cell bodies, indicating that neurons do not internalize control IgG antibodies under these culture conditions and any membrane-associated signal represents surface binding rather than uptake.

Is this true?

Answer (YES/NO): NO